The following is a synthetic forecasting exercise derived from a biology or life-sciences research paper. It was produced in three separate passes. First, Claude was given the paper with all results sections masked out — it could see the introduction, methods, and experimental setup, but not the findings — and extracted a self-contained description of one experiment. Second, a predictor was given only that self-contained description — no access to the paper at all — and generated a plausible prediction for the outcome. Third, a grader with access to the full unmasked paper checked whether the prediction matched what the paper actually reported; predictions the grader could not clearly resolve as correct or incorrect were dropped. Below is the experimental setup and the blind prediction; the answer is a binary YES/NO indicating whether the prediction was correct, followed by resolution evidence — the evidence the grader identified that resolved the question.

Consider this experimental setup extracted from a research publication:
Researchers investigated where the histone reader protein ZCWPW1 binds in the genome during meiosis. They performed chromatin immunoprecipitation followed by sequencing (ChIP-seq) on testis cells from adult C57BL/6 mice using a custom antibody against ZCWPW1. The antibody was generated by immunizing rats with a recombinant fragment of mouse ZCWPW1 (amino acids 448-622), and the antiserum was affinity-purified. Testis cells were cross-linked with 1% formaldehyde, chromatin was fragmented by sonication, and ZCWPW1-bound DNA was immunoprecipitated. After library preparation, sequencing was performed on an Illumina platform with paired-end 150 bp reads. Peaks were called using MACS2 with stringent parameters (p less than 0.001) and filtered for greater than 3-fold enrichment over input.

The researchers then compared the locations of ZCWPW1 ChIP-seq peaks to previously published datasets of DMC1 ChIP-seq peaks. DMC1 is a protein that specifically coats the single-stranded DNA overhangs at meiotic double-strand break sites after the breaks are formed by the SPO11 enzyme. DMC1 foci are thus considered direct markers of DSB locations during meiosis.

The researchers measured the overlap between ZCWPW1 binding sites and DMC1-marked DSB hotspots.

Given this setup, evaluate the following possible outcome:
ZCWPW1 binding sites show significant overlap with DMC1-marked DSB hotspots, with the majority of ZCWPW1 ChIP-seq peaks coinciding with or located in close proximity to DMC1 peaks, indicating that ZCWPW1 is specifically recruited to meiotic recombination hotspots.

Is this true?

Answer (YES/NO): YES